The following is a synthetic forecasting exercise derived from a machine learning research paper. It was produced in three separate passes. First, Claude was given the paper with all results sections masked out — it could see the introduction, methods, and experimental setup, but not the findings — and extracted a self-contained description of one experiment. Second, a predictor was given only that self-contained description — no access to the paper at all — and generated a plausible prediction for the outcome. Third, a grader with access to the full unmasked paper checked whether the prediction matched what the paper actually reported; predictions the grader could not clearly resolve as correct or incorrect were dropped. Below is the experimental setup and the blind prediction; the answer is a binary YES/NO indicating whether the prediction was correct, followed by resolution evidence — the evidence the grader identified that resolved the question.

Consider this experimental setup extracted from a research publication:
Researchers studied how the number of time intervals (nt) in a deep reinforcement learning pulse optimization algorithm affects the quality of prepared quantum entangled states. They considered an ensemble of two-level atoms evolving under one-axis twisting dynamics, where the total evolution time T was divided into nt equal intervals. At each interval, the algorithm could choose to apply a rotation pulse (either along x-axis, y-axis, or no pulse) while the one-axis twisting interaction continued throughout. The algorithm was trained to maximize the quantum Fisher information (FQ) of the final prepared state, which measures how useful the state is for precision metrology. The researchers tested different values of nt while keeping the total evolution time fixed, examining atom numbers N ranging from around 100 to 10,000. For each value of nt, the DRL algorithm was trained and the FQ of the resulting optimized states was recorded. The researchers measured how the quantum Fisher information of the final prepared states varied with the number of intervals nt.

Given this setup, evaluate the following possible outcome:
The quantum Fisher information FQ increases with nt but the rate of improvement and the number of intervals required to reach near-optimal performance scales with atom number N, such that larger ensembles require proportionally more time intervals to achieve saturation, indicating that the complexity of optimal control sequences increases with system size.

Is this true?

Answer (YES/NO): NO